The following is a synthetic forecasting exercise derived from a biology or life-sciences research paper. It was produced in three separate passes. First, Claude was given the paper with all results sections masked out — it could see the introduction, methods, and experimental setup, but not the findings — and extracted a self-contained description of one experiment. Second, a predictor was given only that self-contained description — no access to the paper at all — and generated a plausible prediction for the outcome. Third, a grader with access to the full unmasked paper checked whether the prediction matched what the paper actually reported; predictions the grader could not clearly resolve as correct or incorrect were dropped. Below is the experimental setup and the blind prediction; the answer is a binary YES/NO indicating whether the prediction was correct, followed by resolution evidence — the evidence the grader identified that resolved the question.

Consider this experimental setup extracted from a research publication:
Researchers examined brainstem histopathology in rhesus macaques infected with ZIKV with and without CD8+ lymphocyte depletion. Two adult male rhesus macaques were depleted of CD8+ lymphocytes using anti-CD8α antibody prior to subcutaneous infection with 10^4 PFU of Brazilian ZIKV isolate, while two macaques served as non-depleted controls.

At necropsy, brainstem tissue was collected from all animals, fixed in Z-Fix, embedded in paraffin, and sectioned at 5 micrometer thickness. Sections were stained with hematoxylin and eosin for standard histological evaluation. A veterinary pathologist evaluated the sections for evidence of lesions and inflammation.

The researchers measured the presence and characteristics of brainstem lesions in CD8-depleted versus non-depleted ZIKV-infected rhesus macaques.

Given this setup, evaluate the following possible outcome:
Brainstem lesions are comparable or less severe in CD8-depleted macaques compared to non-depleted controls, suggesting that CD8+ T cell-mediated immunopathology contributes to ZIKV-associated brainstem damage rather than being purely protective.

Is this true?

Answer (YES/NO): NO